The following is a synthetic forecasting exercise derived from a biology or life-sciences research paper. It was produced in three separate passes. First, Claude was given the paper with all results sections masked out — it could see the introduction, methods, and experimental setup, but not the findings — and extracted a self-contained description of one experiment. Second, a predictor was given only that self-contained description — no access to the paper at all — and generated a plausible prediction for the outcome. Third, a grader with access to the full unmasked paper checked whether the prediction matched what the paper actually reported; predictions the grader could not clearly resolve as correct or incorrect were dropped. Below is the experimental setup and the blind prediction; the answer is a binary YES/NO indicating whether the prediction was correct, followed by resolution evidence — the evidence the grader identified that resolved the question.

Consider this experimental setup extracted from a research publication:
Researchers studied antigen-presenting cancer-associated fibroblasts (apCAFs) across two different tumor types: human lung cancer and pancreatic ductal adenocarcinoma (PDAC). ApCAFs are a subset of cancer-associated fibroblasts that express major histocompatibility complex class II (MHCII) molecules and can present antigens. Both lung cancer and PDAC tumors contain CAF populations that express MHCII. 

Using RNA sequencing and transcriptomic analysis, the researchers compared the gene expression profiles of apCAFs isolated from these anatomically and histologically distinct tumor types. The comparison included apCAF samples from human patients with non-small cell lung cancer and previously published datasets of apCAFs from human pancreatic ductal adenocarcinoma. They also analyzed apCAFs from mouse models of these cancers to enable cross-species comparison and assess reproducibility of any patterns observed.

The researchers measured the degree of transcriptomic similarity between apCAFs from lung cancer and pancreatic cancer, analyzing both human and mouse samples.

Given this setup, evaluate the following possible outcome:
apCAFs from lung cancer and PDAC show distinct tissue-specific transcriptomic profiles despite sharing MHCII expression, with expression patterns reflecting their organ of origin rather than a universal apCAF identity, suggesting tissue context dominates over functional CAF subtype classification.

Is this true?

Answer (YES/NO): NO